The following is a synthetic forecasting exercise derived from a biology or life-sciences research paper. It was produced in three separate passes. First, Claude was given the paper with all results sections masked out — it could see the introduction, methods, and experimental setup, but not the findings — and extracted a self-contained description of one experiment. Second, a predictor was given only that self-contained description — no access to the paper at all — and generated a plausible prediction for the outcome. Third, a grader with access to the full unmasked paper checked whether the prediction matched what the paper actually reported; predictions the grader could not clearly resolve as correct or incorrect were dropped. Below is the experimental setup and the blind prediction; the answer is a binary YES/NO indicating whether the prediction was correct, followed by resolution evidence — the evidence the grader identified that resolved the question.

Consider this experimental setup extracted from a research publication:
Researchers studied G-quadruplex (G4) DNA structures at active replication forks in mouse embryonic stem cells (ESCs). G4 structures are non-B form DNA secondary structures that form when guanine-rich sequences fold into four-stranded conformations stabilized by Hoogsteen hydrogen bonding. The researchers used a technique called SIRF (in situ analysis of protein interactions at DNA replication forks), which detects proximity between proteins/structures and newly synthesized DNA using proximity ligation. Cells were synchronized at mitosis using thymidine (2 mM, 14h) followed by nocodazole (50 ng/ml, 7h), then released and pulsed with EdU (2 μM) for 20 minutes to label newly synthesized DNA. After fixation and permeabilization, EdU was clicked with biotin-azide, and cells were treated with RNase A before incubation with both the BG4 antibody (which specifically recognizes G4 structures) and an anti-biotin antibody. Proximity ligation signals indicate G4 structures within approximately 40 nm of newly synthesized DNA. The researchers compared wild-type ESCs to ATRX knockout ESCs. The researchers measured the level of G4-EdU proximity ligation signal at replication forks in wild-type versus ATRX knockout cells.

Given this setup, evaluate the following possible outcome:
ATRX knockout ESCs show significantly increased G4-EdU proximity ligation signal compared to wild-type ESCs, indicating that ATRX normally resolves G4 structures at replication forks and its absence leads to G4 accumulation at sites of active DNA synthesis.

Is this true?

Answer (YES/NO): YES